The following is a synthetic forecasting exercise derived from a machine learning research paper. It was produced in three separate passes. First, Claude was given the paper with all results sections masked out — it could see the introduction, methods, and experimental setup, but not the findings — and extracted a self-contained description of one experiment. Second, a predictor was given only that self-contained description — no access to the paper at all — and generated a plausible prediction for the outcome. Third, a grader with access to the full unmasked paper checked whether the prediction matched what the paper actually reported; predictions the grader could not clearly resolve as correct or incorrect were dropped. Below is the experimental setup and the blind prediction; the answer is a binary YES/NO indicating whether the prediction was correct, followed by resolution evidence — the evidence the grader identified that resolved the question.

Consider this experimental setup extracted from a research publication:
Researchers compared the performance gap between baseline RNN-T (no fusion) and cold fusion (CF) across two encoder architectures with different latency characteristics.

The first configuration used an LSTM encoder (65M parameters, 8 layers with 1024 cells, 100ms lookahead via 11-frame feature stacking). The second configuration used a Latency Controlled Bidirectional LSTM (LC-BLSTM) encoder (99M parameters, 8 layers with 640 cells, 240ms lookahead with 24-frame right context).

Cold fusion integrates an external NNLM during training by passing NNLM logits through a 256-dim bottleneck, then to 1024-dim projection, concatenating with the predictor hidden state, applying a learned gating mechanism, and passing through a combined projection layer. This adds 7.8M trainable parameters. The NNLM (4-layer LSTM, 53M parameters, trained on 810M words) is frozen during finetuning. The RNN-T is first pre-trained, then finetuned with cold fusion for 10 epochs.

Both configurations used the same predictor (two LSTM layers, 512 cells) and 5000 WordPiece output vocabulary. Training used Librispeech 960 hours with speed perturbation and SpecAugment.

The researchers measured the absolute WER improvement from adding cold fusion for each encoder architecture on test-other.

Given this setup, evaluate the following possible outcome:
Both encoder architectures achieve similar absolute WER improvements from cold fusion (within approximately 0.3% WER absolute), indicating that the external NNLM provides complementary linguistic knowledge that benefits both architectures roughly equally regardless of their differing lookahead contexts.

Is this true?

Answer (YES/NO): NO